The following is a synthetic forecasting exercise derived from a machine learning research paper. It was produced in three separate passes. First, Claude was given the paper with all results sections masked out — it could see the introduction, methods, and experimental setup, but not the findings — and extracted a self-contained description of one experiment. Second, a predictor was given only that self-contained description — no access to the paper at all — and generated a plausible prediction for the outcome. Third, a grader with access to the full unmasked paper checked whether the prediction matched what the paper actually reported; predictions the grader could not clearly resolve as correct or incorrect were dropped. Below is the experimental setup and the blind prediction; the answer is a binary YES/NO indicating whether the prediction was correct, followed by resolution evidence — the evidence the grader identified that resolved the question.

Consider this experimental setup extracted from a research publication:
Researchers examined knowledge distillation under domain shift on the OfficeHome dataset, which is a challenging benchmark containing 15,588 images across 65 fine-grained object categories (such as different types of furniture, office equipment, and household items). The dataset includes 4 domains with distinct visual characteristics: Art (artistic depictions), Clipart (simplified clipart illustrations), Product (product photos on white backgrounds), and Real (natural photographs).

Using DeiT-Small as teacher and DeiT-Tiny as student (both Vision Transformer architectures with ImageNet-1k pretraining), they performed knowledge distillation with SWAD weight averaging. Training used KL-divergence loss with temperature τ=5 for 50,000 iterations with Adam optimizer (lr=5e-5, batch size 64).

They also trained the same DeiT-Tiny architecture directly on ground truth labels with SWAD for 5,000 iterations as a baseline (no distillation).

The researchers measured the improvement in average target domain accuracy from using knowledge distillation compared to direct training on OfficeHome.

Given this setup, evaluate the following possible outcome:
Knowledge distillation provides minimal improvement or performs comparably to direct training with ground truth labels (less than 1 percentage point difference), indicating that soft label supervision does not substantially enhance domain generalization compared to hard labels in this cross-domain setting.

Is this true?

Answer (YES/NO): NO